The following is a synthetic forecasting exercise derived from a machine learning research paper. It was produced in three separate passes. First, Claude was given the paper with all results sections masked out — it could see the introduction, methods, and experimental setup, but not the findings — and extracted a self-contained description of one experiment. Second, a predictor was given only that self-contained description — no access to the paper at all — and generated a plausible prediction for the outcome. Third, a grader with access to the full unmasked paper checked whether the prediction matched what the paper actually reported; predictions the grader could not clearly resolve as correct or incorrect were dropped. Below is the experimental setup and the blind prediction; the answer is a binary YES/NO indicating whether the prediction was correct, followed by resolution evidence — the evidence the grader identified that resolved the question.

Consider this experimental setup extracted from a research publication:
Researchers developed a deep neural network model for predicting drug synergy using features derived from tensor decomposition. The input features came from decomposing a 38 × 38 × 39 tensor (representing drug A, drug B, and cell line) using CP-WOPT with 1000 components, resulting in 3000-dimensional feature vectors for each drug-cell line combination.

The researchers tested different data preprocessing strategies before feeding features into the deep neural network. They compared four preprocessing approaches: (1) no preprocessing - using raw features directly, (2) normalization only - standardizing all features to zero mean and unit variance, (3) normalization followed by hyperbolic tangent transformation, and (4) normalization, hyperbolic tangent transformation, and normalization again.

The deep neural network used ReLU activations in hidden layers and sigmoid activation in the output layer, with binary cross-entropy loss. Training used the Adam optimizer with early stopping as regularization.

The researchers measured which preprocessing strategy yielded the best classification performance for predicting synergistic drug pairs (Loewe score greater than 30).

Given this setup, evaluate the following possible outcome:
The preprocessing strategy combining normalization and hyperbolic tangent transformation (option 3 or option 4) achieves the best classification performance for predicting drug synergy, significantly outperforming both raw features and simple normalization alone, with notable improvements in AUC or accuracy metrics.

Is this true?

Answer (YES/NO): NO